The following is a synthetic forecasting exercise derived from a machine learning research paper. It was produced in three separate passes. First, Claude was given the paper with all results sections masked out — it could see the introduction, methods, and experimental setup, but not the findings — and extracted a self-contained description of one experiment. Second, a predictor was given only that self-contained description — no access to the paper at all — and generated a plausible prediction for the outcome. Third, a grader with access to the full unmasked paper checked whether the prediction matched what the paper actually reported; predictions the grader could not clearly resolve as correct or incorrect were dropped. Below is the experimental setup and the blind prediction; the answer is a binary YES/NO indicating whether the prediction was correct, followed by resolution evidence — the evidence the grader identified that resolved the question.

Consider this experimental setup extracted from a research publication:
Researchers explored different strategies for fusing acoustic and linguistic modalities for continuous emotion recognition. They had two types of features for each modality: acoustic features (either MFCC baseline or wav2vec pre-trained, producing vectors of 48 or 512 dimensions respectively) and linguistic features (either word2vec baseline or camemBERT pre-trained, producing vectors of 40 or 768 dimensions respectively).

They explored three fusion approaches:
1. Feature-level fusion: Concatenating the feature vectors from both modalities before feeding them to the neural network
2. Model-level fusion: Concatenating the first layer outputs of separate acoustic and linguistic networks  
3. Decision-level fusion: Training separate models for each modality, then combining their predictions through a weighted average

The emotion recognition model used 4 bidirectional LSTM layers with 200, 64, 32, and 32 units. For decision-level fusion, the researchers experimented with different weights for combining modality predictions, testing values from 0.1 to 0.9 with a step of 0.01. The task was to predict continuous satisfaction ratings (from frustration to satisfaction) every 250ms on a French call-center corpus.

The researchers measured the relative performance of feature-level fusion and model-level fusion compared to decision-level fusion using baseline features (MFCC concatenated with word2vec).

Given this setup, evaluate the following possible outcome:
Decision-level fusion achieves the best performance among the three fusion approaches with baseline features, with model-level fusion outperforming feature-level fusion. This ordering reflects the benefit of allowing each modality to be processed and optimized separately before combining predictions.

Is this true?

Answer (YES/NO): NO